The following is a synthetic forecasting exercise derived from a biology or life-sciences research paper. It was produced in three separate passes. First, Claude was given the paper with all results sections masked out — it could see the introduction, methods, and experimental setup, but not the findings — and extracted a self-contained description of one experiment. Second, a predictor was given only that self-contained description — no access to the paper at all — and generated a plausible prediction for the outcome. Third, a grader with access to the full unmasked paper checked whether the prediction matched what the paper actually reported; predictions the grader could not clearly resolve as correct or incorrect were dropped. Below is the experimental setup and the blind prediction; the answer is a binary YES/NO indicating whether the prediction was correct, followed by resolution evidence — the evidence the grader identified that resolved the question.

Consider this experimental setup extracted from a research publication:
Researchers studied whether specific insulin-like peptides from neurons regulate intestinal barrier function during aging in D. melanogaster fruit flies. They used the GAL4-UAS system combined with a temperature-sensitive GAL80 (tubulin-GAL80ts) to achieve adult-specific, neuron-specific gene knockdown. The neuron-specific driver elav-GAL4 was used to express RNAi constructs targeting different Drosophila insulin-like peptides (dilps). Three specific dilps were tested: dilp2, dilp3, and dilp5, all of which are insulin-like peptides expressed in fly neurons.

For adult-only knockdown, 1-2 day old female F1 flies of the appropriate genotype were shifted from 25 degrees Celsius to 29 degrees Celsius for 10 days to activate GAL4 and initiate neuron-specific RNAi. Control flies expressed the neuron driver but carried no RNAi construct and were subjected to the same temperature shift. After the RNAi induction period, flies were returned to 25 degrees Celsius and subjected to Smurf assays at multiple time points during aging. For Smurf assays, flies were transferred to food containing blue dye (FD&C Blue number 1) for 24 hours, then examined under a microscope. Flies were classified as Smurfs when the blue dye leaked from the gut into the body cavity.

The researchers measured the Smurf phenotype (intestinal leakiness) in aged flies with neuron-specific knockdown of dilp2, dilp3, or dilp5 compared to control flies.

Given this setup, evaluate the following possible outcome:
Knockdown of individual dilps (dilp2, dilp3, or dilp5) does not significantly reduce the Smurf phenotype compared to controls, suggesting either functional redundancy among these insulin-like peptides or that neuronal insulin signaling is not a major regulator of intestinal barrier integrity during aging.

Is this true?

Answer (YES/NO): NO